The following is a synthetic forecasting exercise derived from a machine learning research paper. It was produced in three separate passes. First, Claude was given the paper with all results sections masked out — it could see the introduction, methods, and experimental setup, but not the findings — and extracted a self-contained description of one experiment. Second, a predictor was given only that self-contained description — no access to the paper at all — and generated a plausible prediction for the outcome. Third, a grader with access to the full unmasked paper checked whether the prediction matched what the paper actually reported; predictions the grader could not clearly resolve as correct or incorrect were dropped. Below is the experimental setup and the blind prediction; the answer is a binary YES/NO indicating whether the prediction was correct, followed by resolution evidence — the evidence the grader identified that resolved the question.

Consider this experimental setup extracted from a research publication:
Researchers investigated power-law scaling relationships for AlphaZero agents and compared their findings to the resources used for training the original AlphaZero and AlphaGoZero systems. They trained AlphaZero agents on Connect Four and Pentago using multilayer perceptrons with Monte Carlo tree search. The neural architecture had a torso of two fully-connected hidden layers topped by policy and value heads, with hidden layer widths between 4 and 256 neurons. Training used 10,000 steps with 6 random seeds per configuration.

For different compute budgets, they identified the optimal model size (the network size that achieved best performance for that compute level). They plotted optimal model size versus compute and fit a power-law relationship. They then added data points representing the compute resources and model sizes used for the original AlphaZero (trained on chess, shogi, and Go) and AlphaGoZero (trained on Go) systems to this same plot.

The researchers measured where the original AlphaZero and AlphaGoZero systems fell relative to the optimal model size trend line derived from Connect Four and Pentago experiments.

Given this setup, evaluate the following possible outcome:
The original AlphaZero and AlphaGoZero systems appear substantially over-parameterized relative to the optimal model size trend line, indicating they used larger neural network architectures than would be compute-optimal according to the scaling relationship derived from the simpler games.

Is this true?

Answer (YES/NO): NO